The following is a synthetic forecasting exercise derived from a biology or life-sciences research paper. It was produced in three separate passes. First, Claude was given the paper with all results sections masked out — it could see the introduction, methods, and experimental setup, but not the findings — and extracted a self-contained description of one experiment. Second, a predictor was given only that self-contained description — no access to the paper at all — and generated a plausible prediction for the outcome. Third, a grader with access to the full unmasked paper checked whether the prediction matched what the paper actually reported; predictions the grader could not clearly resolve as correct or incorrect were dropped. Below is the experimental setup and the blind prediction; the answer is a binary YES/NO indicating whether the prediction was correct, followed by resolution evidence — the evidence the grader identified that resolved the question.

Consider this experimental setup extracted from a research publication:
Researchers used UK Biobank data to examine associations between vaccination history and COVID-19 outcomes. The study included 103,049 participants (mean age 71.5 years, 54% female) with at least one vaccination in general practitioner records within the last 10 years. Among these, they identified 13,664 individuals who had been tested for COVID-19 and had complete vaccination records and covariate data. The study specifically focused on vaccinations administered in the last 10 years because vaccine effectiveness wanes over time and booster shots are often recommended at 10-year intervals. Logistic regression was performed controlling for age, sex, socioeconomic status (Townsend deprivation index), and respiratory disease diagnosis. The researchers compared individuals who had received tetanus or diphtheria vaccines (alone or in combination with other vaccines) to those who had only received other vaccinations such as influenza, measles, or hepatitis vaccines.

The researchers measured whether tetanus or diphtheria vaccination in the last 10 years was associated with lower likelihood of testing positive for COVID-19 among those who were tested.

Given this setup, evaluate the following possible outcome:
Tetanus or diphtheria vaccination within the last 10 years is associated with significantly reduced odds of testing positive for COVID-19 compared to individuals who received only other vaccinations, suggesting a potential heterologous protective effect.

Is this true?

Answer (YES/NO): NO